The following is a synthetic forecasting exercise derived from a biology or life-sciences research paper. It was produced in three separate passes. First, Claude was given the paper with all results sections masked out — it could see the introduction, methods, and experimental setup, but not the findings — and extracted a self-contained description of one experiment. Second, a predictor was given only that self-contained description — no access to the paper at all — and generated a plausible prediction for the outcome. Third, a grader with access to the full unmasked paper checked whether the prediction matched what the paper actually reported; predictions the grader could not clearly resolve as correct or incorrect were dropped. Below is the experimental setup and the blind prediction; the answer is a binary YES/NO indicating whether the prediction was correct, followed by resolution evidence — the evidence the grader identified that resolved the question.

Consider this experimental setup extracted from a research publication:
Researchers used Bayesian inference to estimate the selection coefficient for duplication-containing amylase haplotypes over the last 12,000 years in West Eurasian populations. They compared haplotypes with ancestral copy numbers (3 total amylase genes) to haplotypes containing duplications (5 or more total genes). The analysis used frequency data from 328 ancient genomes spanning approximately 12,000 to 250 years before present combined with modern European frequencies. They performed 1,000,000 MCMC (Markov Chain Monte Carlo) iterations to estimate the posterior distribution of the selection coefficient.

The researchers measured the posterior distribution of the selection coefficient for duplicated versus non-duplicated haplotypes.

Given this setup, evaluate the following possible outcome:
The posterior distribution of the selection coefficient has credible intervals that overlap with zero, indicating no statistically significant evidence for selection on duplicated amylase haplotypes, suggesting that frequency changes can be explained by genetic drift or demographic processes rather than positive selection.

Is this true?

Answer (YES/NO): NO